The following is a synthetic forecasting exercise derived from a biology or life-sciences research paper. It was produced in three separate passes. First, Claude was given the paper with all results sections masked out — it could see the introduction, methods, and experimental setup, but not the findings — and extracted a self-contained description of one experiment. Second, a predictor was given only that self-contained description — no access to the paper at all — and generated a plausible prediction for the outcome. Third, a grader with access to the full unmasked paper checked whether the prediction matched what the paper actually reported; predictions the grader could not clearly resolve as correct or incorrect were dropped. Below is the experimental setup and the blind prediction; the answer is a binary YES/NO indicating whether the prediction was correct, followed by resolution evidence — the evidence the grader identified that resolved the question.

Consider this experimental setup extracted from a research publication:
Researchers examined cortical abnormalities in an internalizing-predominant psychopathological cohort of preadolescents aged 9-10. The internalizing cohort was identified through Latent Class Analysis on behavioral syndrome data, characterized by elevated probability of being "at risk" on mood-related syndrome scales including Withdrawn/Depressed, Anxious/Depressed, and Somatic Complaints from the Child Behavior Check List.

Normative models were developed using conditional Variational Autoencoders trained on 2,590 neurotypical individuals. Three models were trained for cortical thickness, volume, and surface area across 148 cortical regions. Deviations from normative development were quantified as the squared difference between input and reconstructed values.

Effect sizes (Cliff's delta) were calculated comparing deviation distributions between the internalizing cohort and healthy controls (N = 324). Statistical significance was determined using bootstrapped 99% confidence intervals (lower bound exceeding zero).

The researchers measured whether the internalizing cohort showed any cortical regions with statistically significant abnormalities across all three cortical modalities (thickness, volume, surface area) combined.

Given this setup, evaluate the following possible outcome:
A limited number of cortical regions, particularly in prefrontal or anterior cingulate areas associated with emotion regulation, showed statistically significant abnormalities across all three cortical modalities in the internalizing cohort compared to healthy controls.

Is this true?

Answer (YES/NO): NO